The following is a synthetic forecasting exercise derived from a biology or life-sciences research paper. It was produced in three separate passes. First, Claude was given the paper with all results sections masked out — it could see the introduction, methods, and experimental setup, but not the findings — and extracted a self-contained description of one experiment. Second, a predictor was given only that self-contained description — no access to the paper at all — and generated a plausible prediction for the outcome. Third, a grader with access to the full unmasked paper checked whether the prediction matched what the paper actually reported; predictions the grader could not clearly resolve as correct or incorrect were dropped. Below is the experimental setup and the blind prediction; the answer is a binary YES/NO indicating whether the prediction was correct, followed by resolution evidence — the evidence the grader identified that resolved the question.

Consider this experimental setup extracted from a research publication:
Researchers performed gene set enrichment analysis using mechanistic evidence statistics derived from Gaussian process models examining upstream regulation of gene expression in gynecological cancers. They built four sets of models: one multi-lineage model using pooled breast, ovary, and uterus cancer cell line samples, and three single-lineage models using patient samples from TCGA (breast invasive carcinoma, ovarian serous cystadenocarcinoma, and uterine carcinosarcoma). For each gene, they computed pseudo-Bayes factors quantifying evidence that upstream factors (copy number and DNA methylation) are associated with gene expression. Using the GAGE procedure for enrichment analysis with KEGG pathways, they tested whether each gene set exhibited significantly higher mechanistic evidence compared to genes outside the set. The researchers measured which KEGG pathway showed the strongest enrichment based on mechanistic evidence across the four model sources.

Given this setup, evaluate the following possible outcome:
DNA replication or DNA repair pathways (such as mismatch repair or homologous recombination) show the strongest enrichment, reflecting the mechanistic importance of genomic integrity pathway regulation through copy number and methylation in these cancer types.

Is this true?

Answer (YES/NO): NO